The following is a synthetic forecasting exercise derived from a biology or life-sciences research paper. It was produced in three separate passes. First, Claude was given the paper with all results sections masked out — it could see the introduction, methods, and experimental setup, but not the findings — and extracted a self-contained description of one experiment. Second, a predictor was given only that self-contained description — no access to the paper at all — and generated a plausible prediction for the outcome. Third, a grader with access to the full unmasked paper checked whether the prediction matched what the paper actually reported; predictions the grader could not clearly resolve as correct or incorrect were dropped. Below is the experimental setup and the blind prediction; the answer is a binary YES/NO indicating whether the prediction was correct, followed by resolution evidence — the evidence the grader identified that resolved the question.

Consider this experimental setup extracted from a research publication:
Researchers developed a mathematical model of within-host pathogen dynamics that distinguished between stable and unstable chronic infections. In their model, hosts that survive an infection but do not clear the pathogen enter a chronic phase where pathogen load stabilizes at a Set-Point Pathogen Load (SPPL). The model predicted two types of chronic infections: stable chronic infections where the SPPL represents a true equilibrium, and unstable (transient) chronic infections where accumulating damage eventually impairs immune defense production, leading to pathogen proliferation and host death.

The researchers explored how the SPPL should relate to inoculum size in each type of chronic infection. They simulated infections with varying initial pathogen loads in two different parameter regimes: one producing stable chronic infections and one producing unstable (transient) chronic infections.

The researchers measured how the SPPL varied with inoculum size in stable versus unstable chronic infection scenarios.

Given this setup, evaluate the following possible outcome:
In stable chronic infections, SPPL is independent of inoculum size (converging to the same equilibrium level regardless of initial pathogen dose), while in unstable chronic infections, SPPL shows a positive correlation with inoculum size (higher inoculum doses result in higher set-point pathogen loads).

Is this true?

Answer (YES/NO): YES